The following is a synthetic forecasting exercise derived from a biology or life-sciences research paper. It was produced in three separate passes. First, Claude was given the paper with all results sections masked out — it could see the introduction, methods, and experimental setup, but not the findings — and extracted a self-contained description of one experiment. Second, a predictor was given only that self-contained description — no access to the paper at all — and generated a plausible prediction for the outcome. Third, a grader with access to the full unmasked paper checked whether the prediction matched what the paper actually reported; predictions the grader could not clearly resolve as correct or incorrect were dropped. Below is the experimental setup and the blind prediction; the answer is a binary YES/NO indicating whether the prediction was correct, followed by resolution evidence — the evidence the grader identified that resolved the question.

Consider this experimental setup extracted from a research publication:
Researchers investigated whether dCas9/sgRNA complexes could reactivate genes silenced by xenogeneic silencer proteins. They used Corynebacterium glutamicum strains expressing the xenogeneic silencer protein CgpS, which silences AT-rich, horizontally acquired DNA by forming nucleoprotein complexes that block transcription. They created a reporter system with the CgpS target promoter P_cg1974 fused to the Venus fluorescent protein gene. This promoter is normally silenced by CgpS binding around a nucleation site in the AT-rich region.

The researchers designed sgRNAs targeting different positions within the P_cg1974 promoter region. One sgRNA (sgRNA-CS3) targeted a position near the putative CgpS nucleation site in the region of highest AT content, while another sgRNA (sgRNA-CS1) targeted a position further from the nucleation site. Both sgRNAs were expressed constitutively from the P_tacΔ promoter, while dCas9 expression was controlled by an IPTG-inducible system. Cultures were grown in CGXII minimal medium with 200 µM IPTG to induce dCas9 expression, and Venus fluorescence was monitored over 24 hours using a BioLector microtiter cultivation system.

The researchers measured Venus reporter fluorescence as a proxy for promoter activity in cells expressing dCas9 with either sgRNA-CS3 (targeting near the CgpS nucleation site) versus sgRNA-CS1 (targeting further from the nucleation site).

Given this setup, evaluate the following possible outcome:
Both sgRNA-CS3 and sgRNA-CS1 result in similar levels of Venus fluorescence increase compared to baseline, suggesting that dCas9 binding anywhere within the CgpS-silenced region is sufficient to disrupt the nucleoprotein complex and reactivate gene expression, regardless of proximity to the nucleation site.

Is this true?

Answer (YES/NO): NO